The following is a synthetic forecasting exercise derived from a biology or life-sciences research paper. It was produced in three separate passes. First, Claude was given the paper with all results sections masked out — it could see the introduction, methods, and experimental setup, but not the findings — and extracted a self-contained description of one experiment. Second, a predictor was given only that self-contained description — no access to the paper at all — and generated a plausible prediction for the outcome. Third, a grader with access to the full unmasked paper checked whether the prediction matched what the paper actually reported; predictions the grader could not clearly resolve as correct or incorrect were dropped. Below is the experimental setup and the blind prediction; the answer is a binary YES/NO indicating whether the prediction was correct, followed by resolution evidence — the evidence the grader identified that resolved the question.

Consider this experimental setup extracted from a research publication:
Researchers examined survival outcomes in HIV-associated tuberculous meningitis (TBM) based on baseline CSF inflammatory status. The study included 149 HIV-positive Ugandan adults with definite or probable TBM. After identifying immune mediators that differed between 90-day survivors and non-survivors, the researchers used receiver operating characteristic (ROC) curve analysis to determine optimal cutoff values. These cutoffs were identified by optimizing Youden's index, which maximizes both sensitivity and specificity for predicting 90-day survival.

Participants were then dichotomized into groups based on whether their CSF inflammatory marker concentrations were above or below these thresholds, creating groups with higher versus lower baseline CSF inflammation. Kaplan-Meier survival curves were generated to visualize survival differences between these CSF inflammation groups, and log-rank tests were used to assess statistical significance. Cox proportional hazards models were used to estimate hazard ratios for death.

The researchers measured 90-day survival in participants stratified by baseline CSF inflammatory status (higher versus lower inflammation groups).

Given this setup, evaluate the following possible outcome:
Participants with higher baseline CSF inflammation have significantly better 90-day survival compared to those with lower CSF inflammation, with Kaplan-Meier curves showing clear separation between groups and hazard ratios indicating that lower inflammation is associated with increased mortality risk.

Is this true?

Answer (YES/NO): YES